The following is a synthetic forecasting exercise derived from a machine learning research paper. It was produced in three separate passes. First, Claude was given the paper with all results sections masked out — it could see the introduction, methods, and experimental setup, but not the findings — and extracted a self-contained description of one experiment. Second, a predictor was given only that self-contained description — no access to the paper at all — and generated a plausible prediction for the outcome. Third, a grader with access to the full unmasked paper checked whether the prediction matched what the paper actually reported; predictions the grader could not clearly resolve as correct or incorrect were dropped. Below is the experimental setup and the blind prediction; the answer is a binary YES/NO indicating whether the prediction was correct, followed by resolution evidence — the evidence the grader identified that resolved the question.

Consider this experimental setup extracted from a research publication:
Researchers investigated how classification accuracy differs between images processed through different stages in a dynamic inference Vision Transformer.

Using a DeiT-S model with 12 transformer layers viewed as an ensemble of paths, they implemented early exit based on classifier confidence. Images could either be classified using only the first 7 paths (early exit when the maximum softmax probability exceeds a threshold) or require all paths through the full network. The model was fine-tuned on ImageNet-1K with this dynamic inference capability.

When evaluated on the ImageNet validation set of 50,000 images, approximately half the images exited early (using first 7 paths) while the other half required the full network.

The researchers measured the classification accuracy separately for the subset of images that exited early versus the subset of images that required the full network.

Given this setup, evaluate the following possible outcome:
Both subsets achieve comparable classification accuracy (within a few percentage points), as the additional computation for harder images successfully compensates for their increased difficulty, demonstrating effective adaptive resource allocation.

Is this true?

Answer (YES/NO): NO